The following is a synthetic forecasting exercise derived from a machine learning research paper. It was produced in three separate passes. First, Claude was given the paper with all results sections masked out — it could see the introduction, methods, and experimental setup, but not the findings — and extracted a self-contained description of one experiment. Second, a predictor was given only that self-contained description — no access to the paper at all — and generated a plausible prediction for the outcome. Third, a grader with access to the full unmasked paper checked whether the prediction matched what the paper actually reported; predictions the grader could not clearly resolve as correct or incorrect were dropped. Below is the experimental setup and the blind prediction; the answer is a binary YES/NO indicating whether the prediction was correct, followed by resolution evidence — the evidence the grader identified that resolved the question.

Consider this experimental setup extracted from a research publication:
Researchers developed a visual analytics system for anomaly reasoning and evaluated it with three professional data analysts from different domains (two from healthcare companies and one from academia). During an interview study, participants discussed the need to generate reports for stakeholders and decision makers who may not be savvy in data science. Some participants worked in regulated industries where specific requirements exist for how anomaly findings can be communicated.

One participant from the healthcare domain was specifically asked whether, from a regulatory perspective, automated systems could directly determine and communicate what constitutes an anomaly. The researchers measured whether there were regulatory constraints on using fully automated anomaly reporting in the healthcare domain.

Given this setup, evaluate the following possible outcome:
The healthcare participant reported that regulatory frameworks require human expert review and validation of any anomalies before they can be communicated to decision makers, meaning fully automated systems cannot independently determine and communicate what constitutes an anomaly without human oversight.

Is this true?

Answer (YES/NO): YES